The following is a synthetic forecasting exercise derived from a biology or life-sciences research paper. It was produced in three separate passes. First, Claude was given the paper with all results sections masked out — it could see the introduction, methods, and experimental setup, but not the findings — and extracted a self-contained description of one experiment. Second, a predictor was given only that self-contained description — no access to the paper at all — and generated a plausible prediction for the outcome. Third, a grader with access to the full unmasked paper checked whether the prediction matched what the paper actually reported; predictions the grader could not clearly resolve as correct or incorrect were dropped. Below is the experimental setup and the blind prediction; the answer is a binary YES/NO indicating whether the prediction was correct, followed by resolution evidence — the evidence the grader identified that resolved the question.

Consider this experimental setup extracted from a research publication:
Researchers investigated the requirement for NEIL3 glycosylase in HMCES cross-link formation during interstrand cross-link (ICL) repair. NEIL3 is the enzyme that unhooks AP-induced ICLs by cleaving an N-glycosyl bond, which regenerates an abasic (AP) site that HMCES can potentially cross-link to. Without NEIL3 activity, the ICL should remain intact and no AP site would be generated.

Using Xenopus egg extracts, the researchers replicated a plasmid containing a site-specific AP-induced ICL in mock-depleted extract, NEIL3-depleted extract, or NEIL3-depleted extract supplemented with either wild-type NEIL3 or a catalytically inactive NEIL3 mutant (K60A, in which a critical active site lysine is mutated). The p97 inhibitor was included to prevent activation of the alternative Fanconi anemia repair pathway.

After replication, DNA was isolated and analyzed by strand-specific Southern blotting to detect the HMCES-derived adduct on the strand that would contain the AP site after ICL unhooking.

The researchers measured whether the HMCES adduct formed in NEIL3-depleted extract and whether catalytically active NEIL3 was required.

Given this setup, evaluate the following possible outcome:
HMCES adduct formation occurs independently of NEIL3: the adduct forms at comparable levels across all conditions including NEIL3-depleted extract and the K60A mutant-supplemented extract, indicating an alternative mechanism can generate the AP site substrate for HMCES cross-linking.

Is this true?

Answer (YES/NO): NO